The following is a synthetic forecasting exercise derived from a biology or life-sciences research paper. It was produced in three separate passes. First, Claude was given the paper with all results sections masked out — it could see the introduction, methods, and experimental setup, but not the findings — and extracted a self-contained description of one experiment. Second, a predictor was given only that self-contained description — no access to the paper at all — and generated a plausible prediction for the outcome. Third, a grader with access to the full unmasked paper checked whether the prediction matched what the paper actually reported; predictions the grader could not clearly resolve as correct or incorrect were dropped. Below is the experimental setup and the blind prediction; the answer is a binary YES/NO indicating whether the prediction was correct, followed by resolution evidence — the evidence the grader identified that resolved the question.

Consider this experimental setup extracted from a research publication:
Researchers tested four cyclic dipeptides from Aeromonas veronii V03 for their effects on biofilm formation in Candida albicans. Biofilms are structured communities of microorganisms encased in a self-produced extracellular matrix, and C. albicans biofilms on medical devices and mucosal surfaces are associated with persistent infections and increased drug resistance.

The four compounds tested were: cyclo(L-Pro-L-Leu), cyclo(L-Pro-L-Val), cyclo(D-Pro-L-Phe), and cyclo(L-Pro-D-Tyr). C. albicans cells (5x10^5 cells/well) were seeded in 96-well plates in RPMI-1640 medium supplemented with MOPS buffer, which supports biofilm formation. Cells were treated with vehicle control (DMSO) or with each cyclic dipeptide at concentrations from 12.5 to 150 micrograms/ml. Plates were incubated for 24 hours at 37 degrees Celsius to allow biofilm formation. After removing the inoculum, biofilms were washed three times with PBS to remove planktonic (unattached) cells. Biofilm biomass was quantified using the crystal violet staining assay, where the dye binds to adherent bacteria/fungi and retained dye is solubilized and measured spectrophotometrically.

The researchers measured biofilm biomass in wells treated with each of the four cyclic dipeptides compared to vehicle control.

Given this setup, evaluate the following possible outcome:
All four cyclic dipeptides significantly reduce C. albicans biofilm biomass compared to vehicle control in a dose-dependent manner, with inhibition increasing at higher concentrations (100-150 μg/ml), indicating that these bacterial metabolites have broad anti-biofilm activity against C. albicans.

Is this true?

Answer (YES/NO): YES